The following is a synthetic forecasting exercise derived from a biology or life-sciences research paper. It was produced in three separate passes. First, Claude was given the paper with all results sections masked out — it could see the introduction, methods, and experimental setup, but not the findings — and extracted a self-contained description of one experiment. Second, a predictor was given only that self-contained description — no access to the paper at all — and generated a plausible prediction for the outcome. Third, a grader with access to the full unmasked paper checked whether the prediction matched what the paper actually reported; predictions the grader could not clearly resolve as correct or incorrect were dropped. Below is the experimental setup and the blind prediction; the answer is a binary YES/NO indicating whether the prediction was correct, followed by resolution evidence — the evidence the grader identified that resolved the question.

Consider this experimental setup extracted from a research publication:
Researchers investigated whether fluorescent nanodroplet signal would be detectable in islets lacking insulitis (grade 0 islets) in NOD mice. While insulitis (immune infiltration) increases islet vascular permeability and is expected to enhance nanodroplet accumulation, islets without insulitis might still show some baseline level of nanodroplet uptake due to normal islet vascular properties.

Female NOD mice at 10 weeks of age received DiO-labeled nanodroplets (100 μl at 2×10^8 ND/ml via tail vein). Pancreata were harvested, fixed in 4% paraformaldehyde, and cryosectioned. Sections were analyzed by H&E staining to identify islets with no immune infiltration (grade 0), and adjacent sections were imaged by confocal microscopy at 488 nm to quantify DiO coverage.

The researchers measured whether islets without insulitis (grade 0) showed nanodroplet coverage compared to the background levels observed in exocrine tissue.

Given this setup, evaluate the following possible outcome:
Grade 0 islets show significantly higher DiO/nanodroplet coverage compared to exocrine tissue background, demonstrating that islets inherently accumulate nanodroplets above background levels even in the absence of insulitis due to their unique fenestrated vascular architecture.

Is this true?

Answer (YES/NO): NO